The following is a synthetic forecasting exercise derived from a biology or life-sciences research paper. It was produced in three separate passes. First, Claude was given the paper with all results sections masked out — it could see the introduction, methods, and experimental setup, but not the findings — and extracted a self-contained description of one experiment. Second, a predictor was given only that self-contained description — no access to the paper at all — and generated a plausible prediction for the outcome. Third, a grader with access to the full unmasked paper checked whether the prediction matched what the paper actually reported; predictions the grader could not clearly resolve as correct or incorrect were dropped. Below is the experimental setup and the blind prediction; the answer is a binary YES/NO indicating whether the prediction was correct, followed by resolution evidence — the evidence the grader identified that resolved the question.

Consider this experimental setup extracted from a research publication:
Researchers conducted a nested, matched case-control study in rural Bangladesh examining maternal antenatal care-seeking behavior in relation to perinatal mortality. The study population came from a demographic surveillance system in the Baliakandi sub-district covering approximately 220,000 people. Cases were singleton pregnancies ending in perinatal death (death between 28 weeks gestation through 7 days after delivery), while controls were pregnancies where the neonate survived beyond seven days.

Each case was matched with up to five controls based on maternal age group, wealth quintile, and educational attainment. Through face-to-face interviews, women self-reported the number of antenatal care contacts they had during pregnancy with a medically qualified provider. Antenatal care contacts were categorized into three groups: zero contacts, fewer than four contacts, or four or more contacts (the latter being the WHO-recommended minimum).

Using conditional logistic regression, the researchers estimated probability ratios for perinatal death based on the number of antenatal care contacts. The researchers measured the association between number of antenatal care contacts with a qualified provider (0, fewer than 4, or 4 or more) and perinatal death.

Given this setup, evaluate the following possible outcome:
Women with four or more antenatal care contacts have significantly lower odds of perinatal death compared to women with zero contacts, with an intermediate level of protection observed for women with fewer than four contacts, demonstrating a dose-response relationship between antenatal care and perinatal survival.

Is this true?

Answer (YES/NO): NO